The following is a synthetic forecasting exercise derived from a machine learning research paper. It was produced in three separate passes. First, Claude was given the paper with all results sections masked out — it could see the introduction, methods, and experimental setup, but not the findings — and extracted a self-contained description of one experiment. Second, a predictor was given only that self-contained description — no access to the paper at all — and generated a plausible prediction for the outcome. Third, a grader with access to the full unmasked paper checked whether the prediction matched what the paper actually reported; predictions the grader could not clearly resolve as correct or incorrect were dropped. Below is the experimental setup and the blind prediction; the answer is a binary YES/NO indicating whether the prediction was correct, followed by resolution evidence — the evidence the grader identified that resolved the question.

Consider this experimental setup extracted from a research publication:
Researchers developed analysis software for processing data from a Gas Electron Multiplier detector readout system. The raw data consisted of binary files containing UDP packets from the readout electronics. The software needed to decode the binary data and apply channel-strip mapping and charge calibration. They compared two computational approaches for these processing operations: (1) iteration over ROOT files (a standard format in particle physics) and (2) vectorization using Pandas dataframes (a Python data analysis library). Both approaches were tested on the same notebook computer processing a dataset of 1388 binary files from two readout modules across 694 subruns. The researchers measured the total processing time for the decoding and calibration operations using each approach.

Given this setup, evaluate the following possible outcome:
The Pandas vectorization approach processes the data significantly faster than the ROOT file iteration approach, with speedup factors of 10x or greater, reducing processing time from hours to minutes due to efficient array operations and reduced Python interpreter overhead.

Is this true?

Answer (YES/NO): NO